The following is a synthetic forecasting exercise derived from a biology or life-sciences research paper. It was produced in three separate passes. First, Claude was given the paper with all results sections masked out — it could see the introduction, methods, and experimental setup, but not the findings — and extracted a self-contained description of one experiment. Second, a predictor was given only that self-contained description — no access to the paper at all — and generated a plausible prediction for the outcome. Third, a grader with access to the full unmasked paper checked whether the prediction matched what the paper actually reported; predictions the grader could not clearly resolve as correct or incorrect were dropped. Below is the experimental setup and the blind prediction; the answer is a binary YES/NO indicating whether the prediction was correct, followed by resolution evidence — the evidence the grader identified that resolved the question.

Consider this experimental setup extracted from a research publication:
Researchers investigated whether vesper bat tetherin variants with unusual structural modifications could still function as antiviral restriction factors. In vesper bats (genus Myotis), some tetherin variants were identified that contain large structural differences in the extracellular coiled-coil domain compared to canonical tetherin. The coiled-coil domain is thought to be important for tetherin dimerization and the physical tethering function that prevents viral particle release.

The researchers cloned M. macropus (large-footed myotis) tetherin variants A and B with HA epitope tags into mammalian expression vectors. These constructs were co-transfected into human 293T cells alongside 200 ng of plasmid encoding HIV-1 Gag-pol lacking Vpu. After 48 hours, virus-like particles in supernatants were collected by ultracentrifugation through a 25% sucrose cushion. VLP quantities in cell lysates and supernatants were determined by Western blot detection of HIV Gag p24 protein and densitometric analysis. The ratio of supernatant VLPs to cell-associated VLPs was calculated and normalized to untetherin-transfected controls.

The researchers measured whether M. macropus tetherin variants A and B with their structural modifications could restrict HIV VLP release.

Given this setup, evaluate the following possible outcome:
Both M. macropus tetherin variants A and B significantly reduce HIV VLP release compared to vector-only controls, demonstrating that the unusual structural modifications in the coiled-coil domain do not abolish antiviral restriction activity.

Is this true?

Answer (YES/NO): NO